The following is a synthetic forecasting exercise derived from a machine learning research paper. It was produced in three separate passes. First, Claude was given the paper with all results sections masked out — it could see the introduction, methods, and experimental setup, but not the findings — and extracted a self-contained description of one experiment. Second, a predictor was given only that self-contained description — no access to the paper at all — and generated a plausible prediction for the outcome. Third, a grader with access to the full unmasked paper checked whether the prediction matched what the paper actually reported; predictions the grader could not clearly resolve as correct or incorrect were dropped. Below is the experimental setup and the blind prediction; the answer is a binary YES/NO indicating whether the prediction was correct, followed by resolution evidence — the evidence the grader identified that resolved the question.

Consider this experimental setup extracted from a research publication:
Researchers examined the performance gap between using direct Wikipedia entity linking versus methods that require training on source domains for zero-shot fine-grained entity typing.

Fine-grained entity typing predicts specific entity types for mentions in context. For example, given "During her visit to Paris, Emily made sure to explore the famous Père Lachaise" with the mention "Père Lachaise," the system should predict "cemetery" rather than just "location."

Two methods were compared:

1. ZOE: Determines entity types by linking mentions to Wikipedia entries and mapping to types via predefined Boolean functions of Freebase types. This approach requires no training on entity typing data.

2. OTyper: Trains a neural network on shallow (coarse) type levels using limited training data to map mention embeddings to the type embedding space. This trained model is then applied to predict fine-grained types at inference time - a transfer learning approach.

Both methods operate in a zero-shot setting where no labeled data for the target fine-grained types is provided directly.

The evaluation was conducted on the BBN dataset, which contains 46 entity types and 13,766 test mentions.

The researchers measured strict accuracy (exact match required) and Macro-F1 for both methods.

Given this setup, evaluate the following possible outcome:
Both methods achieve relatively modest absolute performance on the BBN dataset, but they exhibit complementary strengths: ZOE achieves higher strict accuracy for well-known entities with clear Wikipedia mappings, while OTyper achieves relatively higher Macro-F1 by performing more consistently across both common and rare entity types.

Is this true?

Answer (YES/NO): NO